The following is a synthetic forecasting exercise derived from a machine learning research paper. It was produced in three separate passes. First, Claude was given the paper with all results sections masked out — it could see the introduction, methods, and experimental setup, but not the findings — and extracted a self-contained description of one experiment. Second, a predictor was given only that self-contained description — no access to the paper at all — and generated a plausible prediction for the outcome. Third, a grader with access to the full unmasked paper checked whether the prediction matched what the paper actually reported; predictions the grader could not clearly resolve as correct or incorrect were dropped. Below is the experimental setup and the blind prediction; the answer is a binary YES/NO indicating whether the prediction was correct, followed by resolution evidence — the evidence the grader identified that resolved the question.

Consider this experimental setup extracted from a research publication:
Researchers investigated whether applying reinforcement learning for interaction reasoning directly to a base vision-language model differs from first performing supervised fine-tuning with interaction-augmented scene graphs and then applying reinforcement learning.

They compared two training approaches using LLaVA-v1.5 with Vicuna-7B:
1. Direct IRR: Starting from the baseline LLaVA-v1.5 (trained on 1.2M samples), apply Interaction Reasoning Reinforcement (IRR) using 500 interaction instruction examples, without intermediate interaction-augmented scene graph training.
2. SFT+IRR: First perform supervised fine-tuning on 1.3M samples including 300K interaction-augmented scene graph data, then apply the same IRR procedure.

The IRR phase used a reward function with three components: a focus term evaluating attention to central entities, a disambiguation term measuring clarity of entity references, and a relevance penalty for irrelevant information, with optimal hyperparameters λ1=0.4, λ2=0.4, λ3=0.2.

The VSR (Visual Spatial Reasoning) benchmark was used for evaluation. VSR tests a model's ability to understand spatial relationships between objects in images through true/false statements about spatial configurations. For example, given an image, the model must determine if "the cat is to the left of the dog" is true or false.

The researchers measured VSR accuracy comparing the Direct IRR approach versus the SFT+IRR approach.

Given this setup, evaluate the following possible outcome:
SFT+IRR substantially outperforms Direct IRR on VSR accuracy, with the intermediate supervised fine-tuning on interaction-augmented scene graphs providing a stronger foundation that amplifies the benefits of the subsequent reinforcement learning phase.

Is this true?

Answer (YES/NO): NO